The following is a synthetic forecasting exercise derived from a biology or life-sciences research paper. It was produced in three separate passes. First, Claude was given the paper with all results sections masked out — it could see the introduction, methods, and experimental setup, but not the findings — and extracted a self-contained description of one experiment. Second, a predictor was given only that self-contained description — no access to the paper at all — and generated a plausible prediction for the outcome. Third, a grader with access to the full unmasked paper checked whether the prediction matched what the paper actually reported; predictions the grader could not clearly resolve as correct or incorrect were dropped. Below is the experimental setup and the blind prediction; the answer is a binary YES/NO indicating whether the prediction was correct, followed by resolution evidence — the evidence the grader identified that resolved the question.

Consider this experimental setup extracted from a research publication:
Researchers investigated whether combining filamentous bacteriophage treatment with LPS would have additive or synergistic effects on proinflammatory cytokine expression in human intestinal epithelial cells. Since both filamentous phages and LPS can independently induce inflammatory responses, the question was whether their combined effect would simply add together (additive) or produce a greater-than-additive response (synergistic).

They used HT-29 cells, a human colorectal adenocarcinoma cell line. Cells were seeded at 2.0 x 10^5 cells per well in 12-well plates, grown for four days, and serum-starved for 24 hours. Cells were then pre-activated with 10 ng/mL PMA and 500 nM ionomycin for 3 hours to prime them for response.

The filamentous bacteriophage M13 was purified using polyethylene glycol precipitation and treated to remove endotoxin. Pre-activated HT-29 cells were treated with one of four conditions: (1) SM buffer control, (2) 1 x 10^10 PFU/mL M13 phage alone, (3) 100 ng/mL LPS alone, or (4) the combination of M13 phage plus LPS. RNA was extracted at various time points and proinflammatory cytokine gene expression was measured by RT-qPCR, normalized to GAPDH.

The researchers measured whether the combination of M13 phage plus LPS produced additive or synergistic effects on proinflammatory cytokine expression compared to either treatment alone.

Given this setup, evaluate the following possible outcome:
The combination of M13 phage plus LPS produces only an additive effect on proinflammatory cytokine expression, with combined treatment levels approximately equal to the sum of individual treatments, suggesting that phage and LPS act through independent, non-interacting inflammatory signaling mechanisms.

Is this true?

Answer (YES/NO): NO